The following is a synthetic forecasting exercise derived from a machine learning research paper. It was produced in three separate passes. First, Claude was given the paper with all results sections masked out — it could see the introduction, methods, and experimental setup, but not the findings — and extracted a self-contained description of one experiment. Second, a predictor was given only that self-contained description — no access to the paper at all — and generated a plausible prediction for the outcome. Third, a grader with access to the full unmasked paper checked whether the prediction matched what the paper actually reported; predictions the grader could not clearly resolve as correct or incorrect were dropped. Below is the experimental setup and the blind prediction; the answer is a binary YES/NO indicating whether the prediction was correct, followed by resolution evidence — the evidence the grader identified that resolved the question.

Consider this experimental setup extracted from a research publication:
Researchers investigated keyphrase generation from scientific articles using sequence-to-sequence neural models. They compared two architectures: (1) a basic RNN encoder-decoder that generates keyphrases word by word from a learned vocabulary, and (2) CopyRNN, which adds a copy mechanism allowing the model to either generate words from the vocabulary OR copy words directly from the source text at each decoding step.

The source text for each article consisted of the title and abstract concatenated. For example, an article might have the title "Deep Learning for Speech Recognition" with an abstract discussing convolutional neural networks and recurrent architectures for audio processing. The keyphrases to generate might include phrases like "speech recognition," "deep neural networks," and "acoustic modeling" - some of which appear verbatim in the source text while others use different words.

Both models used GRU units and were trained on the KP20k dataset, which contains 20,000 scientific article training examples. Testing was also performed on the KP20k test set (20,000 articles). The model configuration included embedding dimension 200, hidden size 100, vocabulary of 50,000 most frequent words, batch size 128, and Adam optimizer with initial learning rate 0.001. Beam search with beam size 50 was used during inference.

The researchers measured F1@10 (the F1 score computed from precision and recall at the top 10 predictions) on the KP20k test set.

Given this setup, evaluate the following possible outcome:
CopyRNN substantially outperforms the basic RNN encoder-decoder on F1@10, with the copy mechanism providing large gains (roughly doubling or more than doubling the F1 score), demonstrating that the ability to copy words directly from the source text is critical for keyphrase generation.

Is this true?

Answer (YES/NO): NO